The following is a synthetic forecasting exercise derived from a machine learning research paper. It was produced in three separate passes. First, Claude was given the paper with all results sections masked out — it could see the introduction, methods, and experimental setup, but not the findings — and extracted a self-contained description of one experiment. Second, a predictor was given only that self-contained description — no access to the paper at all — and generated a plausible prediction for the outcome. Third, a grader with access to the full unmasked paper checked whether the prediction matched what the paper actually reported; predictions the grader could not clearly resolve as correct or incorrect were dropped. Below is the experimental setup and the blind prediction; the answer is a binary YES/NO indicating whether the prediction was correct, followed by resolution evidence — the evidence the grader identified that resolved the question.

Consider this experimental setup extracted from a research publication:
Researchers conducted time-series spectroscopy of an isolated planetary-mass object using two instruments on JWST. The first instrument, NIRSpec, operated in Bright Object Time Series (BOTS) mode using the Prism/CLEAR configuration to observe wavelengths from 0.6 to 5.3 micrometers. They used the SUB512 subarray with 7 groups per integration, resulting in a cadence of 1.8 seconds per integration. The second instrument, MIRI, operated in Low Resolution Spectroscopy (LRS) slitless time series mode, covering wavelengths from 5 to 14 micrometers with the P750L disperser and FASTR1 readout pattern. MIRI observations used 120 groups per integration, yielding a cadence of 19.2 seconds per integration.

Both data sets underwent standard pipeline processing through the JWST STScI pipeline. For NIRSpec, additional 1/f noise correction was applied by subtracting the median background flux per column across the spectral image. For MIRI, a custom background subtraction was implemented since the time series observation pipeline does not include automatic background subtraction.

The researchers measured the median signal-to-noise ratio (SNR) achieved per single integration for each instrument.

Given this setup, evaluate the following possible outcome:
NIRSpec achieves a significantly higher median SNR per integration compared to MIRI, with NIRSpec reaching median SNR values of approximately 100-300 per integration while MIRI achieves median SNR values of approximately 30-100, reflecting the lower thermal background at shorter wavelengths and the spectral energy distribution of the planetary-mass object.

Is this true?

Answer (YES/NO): NO